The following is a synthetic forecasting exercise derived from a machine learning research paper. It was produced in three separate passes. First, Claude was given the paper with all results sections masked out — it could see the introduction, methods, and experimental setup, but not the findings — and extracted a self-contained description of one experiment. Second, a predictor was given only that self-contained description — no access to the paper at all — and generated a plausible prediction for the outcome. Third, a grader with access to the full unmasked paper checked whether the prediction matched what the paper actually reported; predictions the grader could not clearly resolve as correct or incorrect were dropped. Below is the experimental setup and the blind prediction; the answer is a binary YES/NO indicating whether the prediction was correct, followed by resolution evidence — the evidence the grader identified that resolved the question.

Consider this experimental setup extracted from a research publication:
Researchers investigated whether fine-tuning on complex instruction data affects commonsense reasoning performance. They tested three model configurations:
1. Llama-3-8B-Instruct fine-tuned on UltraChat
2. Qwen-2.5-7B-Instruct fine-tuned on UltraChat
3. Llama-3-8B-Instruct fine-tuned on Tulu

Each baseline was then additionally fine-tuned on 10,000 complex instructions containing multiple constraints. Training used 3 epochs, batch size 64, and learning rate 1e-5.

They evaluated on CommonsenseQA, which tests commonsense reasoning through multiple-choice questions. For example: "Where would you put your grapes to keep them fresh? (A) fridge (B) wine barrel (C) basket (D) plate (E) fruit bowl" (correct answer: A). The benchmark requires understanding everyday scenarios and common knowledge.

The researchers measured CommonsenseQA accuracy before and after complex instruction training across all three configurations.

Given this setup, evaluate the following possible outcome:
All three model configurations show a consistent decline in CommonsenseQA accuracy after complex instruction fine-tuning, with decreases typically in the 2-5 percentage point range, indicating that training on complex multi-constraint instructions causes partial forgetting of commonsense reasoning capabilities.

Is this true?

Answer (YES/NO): NO